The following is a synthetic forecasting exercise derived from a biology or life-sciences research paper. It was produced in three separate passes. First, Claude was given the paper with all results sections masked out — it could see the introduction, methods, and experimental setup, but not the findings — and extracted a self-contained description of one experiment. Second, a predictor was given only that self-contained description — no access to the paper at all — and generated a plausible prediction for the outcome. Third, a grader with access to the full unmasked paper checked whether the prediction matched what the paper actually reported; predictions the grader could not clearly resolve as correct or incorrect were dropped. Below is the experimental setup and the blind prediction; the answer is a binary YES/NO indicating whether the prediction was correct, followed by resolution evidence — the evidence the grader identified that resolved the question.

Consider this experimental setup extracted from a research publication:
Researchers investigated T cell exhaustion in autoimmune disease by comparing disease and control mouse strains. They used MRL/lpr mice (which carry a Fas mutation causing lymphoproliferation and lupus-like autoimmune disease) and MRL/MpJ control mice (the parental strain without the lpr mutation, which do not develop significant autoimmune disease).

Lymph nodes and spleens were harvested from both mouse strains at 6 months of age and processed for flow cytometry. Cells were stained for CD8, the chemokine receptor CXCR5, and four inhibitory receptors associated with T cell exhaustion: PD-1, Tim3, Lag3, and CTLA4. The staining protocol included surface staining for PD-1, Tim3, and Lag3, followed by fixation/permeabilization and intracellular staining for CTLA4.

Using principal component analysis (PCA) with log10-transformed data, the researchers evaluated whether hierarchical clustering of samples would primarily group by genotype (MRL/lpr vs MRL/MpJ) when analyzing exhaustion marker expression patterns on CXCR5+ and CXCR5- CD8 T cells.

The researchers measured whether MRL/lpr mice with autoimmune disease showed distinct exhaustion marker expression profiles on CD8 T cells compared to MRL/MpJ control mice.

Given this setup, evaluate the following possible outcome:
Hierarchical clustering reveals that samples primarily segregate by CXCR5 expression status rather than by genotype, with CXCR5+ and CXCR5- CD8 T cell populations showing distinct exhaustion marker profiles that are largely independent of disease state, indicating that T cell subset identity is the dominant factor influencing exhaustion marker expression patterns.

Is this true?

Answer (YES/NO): NO